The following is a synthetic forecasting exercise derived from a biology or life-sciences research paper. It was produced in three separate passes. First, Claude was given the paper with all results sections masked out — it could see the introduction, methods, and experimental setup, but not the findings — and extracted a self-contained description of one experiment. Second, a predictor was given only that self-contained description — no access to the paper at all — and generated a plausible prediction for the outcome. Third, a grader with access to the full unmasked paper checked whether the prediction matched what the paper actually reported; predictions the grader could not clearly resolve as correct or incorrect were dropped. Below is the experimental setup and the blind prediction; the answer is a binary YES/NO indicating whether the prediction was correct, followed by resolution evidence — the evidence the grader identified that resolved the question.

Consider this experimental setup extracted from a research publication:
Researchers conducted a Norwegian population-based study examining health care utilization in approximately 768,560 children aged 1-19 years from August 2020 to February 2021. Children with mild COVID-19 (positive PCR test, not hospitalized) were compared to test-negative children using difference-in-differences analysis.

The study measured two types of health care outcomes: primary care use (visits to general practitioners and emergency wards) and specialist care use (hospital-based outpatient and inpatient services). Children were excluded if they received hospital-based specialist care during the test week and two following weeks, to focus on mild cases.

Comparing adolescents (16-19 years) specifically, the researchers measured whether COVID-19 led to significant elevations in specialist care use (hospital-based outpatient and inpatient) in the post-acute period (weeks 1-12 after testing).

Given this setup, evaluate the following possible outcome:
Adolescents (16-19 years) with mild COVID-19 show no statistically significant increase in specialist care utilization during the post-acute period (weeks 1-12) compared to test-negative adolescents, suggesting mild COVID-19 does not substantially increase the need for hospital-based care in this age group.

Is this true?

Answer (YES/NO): YES